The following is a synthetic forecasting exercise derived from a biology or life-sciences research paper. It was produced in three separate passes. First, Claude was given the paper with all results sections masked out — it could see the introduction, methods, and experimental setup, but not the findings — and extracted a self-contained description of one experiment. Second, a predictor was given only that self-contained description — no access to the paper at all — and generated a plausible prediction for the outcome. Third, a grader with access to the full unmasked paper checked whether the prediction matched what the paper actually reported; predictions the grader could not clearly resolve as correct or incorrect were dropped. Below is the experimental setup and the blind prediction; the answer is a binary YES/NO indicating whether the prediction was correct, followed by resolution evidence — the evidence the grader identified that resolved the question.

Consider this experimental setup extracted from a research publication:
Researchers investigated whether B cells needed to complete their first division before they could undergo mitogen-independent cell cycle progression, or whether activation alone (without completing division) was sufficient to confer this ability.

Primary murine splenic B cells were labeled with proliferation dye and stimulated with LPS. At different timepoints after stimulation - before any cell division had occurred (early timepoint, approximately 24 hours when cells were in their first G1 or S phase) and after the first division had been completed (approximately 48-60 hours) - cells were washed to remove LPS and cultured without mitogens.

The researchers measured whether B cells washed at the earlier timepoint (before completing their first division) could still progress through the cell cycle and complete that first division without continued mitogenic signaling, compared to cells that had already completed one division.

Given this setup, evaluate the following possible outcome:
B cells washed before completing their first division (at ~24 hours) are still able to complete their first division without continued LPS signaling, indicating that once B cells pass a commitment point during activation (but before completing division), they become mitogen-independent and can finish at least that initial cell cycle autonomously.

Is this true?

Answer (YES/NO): YES